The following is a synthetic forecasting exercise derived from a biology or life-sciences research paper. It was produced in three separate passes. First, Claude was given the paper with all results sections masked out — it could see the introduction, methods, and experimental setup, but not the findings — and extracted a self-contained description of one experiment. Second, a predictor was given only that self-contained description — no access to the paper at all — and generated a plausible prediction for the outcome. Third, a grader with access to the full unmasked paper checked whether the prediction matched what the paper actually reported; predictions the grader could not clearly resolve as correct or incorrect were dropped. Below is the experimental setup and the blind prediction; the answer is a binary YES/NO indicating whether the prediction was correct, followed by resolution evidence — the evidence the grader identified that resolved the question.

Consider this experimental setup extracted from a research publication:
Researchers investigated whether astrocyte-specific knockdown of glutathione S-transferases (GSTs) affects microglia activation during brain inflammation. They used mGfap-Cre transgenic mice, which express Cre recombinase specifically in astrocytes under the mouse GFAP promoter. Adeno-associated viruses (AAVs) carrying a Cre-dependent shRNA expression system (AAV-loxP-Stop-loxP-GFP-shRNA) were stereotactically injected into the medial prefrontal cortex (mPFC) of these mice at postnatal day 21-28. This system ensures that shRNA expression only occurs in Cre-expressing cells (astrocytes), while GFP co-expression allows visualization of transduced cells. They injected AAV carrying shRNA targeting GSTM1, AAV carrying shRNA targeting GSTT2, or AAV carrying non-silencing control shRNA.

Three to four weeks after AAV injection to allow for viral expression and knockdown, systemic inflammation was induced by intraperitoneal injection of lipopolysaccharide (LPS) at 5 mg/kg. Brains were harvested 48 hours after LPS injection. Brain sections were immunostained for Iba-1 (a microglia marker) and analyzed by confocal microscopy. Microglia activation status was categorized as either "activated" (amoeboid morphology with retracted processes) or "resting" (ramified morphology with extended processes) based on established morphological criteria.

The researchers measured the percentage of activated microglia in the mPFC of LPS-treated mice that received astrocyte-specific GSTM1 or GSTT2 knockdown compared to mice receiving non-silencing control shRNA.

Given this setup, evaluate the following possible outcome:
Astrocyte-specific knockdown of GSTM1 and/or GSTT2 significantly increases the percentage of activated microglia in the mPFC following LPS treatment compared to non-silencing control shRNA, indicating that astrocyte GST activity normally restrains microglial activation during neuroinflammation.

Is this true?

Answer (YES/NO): NO